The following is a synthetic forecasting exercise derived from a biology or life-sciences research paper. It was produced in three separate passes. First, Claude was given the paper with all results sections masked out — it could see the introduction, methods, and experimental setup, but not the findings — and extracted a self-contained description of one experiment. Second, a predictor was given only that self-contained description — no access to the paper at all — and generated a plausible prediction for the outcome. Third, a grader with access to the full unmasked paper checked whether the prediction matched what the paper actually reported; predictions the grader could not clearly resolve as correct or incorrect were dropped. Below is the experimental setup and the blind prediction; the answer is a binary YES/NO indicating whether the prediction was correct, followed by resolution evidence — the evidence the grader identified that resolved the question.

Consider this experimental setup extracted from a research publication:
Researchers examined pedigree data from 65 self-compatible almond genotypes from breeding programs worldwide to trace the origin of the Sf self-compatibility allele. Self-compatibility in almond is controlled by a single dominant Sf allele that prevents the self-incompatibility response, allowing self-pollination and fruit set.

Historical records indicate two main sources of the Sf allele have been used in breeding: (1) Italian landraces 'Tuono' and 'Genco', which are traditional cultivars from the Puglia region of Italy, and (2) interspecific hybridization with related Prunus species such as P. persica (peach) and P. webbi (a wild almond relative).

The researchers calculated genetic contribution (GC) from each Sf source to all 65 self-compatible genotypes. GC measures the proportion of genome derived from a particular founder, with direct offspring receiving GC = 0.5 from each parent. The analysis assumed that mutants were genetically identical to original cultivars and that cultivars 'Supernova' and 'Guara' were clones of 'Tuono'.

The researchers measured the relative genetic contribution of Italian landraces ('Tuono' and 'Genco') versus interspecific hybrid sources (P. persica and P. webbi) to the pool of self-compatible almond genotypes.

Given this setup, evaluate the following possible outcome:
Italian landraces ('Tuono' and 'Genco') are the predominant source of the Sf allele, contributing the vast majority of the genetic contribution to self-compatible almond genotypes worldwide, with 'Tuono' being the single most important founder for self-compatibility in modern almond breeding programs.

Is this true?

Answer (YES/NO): YES